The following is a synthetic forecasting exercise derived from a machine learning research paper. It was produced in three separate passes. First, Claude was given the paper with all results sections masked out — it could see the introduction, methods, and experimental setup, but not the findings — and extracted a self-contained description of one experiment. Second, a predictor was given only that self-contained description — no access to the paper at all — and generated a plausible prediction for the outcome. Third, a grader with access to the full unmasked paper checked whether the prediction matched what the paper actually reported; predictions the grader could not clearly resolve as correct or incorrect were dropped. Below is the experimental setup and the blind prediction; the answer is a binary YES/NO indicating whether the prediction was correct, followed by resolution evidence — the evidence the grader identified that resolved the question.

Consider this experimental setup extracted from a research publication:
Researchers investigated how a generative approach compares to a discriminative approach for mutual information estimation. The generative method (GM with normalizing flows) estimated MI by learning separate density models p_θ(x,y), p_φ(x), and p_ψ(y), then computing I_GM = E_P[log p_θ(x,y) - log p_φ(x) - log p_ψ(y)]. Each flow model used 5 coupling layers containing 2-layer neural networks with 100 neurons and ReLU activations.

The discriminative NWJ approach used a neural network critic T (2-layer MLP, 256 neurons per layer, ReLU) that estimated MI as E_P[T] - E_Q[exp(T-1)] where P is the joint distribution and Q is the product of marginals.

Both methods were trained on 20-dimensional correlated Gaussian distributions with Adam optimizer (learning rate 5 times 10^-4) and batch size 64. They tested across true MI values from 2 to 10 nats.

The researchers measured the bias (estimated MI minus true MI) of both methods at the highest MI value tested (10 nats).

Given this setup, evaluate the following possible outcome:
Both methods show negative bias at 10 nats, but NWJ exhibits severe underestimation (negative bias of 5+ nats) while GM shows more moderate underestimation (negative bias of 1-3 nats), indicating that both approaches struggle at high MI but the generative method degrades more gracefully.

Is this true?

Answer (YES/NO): NO